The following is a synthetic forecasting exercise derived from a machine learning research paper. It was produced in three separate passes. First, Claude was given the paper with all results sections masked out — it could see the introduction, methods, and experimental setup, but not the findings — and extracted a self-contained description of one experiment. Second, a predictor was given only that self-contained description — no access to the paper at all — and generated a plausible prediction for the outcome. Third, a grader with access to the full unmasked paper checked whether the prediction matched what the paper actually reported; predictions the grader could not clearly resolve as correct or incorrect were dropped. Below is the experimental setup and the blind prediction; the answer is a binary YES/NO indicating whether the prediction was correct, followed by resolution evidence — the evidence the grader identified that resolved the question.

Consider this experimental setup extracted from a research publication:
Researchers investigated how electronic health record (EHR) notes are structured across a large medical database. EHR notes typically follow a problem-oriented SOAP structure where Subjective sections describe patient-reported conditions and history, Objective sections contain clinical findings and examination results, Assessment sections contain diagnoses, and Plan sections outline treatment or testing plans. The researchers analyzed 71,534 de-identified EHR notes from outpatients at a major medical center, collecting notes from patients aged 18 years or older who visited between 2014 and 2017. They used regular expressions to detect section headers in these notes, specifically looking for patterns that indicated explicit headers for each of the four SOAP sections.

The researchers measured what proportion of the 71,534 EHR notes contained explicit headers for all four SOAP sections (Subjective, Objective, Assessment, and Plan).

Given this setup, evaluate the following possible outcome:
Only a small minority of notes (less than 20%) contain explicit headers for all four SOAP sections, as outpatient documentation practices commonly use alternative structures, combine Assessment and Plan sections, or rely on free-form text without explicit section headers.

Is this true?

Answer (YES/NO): NO